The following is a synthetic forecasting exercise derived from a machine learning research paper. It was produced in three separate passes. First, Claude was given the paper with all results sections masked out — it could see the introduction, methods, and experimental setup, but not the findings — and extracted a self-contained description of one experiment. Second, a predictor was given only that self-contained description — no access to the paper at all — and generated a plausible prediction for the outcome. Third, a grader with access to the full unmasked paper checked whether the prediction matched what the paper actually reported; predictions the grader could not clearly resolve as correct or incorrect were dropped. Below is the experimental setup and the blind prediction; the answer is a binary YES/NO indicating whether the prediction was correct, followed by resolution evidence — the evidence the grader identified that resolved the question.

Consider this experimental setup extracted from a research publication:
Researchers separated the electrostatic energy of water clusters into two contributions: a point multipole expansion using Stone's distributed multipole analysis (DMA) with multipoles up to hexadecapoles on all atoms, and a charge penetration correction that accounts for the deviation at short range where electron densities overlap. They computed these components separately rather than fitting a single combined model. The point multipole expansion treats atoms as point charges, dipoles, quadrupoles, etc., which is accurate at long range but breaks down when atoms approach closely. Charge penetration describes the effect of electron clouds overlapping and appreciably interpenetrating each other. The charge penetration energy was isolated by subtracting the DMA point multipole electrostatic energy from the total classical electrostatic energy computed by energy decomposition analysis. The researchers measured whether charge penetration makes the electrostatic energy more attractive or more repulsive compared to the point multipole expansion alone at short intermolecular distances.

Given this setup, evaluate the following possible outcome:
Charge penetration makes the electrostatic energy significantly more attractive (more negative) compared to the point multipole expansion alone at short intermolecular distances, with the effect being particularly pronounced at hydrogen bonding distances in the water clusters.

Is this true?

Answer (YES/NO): NO